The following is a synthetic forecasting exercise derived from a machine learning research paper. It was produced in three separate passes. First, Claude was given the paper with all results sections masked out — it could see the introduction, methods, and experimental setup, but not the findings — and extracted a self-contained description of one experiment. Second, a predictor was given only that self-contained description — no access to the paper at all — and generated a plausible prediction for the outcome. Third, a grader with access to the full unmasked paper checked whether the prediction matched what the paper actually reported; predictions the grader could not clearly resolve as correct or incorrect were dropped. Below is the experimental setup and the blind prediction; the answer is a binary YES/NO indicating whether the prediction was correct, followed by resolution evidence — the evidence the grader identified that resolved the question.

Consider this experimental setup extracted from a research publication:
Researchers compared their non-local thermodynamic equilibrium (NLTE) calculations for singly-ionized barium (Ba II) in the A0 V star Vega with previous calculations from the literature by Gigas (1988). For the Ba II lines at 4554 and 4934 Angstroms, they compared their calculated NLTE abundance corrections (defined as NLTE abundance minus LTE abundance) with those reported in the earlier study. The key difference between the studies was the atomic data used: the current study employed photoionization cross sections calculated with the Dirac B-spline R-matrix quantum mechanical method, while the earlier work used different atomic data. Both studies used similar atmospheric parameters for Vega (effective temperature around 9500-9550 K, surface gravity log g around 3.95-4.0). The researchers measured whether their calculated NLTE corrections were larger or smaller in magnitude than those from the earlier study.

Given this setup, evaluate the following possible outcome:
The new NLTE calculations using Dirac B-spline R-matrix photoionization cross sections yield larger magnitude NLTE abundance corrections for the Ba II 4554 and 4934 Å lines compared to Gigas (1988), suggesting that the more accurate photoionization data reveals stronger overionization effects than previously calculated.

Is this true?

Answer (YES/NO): YES